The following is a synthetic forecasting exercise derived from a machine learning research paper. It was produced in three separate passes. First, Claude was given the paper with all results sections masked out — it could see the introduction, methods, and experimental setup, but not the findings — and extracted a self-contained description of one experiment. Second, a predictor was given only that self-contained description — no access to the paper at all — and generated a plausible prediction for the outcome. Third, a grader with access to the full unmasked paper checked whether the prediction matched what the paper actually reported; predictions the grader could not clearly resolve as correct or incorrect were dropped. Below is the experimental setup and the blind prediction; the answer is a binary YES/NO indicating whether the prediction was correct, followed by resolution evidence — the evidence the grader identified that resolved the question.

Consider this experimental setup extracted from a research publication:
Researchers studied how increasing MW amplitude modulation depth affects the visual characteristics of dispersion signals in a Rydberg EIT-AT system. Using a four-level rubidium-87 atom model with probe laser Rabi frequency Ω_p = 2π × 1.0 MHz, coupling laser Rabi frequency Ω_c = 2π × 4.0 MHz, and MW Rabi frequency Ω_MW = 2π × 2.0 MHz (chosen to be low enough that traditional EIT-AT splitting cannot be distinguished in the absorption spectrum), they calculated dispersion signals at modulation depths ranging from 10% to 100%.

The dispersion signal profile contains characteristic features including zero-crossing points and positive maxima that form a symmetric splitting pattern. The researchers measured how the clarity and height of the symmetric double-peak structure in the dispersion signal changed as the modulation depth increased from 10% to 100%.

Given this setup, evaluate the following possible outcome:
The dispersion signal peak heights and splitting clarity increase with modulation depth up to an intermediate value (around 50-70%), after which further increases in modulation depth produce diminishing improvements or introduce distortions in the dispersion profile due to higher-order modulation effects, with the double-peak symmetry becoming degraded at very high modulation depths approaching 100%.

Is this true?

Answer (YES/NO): NO